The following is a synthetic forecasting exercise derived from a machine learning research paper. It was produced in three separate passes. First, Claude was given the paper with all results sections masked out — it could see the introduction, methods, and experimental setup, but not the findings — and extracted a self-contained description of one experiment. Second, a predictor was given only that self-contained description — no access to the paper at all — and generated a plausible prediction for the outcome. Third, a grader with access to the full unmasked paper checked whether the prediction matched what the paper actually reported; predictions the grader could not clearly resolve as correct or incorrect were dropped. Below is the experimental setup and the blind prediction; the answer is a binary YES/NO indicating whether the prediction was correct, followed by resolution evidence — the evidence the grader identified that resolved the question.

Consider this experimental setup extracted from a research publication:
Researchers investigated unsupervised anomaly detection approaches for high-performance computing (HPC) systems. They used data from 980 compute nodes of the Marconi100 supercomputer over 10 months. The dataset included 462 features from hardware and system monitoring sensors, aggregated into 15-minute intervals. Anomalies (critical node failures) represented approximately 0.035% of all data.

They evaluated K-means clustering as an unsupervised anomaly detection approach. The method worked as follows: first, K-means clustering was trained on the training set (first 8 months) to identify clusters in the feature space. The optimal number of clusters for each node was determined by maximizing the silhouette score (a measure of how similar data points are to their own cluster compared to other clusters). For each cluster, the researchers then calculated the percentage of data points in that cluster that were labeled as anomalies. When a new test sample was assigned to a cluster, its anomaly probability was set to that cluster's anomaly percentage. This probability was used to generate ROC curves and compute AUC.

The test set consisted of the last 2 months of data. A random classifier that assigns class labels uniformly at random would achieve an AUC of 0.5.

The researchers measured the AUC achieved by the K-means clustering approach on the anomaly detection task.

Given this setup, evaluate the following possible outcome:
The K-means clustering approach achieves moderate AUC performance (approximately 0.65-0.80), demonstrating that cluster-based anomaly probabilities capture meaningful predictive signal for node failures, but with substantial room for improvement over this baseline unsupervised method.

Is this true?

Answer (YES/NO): NO